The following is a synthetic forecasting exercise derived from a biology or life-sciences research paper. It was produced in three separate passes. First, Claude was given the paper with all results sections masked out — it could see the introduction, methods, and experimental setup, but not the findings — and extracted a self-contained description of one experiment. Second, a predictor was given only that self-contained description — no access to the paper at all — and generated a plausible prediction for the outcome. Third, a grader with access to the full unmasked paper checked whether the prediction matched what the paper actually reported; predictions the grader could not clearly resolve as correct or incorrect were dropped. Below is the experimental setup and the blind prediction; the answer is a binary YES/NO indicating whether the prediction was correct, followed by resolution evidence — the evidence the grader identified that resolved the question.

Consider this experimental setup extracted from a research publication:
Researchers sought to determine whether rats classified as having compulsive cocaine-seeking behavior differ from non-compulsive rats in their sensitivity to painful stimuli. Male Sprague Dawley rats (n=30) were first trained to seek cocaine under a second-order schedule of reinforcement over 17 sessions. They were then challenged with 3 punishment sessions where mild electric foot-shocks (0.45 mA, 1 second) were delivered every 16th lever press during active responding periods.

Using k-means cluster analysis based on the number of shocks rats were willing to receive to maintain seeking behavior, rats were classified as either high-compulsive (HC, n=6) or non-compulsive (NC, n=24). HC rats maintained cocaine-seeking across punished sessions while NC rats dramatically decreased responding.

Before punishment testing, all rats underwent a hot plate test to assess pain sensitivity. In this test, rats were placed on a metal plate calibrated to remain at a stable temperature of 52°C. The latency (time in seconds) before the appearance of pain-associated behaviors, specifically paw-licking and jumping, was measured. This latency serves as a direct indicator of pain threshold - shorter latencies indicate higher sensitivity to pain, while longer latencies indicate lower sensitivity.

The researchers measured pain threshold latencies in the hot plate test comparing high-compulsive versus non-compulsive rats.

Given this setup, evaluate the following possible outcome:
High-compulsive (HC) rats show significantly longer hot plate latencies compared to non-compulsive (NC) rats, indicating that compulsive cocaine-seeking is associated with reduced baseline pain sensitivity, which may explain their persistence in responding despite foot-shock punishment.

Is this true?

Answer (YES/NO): NO